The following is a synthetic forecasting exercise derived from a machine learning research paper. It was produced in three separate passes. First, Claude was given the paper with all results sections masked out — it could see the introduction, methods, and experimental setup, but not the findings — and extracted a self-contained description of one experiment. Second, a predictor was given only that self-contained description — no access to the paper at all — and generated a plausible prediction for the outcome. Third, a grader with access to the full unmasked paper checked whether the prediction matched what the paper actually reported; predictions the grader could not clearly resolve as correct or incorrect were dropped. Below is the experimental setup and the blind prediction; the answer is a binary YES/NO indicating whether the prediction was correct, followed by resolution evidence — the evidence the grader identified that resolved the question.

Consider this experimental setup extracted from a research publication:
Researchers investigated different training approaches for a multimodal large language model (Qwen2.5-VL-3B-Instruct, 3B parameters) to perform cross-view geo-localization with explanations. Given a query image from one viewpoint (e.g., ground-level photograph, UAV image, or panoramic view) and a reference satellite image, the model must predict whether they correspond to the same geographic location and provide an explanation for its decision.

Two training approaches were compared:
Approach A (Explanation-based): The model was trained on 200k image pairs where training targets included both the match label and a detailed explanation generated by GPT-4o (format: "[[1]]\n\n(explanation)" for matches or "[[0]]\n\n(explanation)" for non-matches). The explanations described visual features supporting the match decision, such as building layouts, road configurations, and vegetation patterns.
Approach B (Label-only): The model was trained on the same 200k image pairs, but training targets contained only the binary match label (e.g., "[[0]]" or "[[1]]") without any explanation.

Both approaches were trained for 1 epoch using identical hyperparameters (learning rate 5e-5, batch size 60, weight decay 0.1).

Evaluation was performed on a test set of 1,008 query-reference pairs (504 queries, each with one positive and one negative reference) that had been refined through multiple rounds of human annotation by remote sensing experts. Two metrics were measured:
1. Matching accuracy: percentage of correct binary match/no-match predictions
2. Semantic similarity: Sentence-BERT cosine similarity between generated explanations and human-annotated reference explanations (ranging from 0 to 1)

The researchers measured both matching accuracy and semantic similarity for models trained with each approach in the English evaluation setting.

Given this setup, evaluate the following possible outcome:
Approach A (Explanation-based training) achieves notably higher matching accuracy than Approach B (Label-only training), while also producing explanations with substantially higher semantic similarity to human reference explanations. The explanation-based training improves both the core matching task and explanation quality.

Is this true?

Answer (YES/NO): NO